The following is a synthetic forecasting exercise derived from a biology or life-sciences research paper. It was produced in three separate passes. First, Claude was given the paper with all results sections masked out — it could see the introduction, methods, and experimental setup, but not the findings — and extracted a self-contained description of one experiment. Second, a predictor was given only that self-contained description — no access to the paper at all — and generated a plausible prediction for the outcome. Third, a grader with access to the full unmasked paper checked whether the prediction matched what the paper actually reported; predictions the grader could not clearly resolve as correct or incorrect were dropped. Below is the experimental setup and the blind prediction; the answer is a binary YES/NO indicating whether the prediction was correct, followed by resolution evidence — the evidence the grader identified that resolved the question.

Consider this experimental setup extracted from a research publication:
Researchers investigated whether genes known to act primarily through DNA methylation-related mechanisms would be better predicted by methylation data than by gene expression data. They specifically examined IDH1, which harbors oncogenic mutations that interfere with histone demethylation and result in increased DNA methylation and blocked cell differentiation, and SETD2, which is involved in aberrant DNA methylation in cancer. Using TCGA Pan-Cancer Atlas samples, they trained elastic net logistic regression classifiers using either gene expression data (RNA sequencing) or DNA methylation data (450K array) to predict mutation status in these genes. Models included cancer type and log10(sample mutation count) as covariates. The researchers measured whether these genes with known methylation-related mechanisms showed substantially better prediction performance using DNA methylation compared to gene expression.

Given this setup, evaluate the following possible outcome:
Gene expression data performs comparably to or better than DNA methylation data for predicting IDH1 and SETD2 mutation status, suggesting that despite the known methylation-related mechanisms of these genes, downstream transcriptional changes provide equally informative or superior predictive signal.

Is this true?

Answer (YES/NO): NO